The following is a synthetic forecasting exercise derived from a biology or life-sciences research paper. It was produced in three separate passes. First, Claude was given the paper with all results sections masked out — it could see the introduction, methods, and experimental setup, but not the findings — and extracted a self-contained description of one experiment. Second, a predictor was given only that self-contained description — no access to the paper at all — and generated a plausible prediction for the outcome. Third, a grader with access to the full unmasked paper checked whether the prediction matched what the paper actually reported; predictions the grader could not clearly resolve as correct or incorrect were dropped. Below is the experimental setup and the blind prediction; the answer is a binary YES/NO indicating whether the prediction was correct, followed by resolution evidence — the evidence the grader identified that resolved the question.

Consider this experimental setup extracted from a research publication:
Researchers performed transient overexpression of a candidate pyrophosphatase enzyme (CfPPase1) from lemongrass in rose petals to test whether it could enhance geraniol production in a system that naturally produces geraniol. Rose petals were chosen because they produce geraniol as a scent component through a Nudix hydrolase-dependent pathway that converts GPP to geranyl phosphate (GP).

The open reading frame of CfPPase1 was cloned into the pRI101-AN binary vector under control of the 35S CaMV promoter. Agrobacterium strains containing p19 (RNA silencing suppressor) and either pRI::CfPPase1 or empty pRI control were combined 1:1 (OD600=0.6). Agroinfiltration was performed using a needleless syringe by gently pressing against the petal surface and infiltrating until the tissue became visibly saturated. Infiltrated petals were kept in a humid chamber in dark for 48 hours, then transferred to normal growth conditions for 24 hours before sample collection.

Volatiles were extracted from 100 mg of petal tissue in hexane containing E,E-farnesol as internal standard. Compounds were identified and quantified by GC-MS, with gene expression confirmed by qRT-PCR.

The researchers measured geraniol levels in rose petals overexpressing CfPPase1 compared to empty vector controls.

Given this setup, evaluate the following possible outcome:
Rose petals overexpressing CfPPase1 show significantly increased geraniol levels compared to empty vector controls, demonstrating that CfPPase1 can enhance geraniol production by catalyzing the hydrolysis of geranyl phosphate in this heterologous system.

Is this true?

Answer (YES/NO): YES